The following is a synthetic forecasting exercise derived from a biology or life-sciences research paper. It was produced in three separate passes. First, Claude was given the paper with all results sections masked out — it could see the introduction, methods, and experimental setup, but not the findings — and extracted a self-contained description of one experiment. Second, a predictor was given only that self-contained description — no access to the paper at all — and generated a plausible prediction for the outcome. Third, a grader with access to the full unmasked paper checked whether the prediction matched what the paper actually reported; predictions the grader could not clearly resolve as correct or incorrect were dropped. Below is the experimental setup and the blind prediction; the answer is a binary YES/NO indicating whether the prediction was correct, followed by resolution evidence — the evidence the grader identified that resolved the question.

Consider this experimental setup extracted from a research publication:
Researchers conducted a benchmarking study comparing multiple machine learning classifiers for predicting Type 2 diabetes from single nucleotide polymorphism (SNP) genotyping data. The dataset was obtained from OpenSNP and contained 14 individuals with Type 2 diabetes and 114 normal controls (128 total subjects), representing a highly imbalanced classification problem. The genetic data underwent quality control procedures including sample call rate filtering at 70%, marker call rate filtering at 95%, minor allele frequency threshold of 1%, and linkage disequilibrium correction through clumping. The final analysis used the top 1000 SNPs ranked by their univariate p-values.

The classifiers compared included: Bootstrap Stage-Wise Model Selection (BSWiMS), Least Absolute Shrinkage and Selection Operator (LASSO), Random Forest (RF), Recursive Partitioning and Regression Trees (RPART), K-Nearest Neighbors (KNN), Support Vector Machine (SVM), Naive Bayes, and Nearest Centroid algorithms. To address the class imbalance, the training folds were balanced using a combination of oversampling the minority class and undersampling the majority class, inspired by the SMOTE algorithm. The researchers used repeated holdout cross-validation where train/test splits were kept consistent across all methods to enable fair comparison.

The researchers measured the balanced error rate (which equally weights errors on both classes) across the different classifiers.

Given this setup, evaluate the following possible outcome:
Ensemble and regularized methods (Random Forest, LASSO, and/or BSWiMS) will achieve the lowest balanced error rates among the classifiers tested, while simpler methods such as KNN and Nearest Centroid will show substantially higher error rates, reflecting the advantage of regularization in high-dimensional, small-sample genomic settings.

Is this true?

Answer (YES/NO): NO